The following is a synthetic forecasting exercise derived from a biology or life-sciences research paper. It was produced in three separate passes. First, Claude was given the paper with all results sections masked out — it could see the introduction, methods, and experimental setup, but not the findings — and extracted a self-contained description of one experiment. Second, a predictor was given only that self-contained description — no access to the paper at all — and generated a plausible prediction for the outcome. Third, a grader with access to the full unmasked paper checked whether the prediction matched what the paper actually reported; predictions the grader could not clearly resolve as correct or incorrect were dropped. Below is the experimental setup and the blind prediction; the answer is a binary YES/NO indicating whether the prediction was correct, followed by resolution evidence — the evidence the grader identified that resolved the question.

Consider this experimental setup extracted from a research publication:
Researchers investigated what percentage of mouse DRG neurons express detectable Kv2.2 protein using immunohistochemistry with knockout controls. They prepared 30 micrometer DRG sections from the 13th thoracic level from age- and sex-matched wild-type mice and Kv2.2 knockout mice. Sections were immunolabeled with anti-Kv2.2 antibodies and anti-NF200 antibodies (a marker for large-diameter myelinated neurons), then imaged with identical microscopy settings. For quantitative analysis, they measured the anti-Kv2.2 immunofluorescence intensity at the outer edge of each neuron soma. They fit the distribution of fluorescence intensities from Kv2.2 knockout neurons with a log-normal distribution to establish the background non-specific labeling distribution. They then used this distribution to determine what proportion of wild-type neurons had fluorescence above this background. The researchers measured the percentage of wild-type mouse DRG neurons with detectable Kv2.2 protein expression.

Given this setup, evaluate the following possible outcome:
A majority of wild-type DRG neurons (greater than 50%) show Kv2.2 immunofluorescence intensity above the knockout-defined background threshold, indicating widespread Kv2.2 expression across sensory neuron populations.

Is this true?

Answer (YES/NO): YES